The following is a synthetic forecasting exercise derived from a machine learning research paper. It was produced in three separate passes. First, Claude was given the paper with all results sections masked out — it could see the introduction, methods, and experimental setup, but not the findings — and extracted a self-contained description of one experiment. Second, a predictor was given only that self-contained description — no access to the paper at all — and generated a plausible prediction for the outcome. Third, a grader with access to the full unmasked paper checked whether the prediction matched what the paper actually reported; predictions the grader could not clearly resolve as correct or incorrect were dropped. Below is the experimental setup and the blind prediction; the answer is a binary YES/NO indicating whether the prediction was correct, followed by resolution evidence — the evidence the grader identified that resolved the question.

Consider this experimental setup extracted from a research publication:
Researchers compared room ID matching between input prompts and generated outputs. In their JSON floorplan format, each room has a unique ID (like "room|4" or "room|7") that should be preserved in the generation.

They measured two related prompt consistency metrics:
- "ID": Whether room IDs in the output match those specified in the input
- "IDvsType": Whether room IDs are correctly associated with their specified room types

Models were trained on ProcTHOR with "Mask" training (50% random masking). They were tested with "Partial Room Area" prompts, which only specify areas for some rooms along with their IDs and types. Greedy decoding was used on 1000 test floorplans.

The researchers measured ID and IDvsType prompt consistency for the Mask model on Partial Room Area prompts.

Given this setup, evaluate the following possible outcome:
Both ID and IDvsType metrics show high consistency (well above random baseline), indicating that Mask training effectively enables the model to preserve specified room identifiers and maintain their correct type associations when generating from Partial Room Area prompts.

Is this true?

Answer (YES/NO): YES